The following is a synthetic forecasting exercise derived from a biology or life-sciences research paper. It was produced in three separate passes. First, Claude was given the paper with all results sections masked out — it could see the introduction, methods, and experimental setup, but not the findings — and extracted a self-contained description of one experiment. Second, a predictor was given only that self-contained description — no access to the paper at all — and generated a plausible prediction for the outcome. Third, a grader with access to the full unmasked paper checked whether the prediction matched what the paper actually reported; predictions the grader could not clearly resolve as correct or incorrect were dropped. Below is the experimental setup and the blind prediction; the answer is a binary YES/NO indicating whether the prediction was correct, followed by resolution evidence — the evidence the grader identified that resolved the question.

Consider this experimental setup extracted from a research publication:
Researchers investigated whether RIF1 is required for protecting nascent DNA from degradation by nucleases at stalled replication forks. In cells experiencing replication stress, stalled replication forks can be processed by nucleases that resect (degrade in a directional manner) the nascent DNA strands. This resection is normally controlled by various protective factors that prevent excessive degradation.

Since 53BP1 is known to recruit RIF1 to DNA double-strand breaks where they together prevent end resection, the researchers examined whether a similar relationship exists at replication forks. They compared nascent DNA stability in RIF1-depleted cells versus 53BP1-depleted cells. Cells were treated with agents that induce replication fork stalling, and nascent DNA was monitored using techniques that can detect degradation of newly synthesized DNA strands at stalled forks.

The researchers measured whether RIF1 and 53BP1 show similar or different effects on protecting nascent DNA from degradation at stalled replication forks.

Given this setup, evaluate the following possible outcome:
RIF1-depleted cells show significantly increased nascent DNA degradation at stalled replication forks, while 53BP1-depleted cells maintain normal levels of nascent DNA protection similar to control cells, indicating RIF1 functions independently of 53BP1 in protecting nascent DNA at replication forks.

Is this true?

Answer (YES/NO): YES